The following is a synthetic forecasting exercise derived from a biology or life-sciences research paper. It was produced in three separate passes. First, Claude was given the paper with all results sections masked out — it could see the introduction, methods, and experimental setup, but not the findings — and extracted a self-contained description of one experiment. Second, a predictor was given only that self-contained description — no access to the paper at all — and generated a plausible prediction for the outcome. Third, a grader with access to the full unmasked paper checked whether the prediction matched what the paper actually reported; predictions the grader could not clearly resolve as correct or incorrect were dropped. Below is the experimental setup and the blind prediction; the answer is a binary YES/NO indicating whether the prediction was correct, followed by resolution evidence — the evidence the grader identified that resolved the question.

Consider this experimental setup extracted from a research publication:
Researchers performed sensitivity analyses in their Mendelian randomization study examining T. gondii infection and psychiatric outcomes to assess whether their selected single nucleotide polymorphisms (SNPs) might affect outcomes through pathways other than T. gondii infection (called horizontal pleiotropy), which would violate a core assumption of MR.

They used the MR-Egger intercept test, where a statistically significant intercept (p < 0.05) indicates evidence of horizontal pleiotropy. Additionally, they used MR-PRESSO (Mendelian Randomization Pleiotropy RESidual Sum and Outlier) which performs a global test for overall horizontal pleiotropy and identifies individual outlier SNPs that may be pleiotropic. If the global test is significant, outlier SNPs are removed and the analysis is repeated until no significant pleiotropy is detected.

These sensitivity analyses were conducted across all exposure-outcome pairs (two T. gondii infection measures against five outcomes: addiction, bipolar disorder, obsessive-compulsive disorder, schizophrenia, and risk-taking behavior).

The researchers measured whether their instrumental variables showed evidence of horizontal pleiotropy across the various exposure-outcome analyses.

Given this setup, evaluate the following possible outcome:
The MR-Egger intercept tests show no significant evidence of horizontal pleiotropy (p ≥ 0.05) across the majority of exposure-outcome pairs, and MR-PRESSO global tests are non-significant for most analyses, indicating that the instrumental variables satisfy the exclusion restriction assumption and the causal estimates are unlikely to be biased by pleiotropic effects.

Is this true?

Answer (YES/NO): YES